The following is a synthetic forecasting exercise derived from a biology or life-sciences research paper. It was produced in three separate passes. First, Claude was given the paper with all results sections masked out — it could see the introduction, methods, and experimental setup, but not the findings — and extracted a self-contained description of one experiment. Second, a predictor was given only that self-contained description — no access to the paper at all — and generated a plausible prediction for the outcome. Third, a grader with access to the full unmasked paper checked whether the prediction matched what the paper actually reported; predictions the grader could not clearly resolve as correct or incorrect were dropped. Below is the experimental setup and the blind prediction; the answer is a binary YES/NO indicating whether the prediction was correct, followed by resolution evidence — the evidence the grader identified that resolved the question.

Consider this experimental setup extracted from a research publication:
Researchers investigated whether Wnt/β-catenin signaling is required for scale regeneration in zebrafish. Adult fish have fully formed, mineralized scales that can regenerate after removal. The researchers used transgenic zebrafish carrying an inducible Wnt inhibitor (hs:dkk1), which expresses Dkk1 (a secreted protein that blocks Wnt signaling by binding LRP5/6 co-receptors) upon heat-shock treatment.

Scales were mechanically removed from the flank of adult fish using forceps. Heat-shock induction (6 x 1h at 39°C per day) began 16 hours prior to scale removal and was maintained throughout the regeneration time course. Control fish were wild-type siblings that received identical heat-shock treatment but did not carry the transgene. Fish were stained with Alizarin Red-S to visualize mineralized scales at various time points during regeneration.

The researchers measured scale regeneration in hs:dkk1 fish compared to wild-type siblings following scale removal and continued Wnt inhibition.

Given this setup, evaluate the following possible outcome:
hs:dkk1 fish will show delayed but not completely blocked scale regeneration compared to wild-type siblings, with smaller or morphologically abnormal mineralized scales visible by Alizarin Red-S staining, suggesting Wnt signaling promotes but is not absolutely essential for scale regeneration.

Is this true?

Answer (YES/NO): YES